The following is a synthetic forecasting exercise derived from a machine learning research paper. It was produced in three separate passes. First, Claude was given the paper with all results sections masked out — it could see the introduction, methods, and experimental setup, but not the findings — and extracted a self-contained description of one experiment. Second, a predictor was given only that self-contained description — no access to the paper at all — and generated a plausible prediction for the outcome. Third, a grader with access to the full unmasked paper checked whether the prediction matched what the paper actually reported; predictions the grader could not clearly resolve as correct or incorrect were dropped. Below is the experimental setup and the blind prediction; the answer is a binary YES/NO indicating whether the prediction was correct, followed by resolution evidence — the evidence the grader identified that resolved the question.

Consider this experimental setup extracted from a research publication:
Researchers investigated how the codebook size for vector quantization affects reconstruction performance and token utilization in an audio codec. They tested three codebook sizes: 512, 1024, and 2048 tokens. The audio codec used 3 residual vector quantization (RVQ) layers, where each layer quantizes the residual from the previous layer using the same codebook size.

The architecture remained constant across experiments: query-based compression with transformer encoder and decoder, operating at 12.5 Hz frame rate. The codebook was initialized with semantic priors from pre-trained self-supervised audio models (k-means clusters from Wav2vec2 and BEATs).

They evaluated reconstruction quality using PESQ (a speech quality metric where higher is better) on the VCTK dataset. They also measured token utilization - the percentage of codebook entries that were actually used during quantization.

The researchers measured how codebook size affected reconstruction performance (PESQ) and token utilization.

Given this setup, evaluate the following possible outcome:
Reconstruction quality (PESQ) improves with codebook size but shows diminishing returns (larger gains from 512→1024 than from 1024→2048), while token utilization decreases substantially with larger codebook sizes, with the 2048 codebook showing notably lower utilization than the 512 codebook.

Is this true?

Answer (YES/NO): NO